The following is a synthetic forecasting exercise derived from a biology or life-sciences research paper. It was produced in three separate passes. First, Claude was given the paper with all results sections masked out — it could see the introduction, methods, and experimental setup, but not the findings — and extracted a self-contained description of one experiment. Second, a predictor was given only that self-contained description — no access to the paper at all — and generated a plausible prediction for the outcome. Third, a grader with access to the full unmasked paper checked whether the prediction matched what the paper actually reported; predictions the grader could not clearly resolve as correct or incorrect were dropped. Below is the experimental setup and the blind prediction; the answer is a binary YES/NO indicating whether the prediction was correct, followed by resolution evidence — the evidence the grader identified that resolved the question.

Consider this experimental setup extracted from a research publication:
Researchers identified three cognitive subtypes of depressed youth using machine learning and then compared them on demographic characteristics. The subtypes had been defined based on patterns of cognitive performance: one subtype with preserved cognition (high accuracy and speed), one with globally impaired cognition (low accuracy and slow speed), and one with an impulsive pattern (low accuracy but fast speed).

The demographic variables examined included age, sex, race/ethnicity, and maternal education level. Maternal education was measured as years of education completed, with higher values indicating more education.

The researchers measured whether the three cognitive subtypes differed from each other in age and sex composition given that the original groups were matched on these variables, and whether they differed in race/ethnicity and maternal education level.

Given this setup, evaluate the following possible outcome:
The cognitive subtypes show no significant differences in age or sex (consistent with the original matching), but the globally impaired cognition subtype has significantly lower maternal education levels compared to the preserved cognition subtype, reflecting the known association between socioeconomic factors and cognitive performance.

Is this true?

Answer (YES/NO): YES